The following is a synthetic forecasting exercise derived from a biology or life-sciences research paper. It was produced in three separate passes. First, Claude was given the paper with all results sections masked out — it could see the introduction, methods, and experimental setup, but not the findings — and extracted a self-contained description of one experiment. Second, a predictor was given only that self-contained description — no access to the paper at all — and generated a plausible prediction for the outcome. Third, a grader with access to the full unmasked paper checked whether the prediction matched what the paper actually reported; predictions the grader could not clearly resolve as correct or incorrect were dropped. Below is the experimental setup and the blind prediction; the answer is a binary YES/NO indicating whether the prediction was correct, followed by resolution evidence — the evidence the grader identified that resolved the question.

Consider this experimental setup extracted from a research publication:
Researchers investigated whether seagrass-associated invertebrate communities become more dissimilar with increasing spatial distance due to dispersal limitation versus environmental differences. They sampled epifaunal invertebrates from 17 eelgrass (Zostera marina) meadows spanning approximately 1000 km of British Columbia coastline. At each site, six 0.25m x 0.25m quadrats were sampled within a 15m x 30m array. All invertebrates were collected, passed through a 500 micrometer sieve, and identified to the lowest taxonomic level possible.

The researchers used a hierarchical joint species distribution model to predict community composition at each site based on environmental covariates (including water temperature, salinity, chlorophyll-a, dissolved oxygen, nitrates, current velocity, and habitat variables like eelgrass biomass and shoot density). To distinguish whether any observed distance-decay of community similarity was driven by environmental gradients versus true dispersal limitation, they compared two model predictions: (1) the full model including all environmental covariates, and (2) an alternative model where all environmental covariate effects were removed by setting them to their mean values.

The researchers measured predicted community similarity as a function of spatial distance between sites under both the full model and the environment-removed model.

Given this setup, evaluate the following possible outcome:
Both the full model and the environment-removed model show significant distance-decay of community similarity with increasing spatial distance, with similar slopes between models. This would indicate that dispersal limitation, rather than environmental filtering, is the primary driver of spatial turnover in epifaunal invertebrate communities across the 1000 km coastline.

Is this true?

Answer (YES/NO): NO